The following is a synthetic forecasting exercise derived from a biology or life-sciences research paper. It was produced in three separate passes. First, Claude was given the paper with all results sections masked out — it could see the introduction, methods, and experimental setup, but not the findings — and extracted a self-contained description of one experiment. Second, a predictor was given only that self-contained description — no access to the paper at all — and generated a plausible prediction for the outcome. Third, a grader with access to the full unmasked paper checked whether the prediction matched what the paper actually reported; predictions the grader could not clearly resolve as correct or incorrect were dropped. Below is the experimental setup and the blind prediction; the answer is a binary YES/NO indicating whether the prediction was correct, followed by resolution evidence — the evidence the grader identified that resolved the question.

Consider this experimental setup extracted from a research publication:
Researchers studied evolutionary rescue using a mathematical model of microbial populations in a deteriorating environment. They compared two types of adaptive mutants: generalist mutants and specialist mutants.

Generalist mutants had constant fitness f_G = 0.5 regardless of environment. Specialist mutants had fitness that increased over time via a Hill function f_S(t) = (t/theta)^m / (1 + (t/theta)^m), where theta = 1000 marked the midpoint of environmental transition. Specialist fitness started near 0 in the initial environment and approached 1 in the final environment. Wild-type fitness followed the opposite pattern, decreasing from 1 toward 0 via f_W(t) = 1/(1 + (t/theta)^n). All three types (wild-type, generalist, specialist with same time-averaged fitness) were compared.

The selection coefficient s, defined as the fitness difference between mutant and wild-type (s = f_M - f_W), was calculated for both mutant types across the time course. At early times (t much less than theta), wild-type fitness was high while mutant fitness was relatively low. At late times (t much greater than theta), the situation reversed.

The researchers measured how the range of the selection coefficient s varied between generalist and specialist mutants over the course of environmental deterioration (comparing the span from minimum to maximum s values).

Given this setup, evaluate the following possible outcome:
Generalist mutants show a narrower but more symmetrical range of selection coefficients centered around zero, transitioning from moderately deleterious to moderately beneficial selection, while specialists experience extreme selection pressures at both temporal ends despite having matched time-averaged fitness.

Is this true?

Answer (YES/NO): NO